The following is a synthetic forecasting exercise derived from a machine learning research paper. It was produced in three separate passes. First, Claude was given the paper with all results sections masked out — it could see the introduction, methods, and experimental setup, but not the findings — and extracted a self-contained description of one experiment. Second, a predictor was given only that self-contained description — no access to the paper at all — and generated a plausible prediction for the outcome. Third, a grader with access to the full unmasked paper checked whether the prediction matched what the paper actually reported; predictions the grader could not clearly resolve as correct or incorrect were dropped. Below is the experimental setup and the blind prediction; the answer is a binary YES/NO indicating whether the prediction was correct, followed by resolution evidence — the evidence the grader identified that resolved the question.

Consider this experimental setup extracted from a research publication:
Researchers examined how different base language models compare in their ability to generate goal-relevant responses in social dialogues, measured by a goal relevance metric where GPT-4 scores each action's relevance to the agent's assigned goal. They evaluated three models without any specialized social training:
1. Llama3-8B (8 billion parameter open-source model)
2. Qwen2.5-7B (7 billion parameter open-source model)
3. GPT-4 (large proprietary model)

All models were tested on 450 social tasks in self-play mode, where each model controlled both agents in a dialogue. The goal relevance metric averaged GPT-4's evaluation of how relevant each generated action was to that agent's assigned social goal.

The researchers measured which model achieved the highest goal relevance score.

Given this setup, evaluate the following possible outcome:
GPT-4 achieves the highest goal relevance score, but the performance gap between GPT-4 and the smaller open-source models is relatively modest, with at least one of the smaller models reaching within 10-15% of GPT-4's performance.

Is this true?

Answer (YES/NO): YES